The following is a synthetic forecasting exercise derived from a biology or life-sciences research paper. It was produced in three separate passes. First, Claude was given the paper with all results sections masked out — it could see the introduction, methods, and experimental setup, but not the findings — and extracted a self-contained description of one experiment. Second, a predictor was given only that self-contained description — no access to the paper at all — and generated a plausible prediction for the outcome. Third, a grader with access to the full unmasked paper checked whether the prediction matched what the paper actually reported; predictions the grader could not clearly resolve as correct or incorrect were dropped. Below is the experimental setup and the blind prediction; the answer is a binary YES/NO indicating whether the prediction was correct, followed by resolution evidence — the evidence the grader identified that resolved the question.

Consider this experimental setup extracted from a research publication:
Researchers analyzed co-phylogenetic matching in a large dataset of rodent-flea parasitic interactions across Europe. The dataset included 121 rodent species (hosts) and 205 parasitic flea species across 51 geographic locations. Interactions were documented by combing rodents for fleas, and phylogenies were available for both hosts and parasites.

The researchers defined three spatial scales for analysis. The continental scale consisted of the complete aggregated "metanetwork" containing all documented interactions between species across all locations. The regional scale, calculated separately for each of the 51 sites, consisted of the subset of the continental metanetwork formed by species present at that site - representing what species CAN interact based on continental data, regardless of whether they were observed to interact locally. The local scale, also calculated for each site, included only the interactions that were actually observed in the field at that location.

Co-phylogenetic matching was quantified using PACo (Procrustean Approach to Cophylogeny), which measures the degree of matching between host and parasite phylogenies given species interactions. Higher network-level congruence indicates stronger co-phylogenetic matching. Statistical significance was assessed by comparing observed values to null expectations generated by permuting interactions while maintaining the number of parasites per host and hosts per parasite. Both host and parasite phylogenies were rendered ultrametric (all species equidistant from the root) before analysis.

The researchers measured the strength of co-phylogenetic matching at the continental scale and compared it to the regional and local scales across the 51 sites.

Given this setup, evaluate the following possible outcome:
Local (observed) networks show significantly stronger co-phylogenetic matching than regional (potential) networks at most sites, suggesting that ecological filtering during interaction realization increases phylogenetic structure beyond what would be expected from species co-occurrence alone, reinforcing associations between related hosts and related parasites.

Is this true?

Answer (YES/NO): NO